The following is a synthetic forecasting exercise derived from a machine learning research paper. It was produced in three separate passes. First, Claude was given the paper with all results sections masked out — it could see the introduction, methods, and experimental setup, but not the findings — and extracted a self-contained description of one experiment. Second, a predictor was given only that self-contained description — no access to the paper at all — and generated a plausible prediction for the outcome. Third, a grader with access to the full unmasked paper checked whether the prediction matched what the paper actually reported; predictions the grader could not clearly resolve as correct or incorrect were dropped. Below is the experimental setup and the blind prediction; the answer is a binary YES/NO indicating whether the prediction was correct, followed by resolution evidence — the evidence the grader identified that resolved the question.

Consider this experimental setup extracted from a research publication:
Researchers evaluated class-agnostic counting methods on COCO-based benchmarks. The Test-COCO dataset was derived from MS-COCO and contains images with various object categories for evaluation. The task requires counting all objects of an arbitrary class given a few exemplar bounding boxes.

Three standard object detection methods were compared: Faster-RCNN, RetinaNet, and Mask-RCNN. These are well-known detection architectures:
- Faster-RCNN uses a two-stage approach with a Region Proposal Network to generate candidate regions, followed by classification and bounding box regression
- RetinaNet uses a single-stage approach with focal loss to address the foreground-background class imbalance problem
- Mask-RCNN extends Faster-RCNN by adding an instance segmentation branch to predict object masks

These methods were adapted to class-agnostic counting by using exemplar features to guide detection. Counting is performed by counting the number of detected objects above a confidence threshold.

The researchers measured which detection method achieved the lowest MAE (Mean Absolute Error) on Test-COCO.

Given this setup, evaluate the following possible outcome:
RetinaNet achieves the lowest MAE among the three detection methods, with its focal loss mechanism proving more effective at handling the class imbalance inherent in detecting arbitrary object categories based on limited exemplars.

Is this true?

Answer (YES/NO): NO